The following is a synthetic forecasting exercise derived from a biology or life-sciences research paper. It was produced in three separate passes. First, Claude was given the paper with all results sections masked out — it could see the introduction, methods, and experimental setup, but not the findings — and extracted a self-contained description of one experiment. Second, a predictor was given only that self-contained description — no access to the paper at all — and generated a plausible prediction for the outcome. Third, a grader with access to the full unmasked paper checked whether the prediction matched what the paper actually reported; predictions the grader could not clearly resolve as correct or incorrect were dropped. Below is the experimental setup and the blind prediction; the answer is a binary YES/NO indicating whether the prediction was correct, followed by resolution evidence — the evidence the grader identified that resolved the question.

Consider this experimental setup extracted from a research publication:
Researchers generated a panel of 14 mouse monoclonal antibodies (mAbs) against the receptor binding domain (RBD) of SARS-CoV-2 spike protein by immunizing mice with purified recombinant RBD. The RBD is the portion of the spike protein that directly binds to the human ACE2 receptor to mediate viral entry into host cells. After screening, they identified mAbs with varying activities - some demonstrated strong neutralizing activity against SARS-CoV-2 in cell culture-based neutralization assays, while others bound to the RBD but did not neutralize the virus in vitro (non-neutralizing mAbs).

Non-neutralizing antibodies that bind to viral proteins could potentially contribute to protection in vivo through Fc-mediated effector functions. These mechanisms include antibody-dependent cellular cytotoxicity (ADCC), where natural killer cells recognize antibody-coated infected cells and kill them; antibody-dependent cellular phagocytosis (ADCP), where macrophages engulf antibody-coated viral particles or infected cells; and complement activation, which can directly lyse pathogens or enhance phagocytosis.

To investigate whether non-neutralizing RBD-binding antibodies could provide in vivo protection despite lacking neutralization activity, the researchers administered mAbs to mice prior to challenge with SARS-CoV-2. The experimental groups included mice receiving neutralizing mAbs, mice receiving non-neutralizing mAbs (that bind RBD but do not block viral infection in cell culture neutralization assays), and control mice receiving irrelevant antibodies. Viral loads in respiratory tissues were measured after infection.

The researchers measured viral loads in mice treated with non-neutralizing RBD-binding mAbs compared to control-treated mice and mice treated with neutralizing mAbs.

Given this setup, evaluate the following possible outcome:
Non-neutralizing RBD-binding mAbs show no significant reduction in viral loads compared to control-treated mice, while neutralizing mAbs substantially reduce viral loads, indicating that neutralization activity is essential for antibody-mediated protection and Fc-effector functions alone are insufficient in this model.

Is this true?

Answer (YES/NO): YES